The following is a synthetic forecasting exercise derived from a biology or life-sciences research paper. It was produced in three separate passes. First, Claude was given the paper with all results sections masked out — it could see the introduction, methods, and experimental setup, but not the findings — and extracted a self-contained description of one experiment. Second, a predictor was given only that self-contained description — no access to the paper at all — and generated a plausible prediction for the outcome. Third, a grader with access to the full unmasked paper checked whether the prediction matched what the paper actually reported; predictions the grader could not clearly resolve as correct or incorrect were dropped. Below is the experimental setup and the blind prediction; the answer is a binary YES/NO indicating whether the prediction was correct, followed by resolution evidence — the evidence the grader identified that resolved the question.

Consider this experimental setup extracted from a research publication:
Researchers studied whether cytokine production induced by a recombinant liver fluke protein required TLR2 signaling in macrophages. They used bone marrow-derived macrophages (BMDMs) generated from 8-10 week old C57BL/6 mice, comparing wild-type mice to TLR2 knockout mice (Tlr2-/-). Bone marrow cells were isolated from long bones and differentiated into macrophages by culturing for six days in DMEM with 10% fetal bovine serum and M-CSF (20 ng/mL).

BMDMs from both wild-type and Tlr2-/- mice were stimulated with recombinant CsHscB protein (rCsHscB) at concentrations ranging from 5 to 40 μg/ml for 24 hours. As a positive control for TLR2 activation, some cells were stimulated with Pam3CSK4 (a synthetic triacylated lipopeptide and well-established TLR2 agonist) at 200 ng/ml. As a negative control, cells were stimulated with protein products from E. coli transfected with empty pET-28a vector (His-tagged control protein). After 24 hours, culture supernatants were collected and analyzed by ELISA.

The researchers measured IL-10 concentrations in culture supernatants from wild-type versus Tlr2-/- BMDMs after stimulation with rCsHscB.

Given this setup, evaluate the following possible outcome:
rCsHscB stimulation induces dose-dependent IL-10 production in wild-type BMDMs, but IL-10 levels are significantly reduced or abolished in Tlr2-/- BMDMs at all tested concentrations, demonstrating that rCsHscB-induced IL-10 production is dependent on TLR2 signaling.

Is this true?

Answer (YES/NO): YES